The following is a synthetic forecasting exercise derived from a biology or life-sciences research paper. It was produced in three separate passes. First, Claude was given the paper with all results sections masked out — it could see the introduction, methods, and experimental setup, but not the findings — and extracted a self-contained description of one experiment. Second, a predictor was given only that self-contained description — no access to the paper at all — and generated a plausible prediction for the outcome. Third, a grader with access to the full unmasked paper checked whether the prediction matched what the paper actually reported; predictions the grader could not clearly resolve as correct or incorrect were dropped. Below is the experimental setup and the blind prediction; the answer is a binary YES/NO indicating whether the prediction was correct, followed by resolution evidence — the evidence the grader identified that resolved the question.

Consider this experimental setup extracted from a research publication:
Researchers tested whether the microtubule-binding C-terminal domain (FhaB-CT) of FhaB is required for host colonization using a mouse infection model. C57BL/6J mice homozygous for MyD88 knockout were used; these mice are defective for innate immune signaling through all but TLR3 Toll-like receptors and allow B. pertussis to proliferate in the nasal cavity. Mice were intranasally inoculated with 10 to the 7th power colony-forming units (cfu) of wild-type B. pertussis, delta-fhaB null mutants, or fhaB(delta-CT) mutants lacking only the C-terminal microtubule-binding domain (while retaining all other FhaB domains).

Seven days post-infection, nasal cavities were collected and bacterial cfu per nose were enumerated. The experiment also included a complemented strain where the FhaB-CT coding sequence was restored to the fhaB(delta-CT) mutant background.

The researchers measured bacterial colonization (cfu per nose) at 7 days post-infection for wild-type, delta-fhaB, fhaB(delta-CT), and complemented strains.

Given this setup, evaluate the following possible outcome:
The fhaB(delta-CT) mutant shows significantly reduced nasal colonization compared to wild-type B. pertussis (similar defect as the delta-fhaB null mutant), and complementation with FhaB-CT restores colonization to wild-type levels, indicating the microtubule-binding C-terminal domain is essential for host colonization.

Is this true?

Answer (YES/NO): YES